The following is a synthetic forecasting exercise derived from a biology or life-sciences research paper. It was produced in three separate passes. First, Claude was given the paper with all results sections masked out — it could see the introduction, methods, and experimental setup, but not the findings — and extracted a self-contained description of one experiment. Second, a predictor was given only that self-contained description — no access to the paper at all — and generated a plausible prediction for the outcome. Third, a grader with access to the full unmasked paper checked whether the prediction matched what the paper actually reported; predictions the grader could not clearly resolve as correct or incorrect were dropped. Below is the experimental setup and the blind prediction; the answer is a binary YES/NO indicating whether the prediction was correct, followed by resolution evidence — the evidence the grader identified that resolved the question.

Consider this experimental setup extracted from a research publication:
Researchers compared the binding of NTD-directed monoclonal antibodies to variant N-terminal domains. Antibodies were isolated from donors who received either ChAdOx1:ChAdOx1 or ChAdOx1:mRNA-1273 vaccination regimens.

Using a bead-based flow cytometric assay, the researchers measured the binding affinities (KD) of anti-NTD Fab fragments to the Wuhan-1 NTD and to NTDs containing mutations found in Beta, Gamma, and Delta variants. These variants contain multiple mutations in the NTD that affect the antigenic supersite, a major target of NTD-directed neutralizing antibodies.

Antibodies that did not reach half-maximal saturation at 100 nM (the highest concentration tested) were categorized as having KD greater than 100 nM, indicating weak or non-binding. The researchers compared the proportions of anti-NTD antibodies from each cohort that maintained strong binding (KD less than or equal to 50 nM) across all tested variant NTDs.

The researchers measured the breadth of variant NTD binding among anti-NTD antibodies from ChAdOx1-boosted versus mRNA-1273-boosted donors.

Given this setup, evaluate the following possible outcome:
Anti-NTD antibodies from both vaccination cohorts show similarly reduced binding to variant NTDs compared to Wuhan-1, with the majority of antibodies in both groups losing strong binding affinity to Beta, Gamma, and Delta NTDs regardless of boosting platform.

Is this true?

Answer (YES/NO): NO